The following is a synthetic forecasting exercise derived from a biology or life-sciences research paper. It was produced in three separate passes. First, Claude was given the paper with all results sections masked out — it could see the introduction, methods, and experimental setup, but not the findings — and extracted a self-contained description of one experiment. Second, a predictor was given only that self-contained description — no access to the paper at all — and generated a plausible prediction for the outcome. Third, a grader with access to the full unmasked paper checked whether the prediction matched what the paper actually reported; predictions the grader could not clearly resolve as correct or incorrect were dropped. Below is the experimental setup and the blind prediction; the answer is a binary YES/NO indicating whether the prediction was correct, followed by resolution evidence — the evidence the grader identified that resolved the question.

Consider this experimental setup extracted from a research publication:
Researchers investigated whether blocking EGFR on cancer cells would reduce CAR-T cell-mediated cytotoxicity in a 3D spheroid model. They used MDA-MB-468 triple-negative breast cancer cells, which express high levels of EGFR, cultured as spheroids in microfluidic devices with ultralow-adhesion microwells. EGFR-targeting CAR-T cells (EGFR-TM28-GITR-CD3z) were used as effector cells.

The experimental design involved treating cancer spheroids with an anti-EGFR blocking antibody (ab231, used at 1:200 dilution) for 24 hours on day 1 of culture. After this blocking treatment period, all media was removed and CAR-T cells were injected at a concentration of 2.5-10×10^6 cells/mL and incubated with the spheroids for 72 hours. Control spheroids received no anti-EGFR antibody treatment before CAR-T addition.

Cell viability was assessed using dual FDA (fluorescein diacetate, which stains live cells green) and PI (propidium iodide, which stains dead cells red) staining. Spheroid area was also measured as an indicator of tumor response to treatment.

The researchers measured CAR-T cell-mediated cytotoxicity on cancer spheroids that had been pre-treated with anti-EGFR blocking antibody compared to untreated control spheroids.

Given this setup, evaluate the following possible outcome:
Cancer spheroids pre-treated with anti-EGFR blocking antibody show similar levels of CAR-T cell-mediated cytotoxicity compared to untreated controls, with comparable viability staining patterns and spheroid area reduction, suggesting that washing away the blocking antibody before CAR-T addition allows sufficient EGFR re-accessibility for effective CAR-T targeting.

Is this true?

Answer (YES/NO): NO